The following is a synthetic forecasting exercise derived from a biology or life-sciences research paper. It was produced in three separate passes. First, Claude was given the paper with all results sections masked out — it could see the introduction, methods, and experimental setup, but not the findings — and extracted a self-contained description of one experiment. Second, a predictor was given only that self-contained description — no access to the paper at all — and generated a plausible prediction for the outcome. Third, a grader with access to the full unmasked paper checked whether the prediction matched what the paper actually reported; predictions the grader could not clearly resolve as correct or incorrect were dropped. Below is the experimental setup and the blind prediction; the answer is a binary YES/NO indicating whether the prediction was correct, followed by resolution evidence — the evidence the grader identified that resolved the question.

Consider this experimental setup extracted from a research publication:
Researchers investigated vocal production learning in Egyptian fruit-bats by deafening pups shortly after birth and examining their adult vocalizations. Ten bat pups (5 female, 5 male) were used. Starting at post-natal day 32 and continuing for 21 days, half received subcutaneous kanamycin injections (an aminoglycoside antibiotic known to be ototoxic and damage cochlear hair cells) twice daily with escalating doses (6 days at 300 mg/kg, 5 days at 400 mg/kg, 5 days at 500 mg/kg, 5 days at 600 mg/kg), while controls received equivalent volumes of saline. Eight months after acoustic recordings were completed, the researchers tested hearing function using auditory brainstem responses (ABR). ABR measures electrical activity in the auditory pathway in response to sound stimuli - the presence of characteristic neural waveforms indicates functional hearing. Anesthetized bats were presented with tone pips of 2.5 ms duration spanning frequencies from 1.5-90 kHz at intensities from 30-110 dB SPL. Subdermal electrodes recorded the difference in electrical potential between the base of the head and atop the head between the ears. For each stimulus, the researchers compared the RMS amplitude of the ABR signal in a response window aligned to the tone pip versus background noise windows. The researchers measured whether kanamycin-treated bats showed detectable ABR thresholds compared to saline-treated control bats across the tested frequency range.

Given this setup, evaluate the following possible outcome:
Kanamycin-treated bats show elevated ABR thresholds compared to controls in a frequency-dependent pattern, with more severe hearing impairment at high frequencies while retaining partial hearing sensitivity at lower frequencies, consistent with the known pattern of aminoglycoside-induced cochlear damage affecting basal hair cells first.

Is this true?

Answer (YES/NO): NO